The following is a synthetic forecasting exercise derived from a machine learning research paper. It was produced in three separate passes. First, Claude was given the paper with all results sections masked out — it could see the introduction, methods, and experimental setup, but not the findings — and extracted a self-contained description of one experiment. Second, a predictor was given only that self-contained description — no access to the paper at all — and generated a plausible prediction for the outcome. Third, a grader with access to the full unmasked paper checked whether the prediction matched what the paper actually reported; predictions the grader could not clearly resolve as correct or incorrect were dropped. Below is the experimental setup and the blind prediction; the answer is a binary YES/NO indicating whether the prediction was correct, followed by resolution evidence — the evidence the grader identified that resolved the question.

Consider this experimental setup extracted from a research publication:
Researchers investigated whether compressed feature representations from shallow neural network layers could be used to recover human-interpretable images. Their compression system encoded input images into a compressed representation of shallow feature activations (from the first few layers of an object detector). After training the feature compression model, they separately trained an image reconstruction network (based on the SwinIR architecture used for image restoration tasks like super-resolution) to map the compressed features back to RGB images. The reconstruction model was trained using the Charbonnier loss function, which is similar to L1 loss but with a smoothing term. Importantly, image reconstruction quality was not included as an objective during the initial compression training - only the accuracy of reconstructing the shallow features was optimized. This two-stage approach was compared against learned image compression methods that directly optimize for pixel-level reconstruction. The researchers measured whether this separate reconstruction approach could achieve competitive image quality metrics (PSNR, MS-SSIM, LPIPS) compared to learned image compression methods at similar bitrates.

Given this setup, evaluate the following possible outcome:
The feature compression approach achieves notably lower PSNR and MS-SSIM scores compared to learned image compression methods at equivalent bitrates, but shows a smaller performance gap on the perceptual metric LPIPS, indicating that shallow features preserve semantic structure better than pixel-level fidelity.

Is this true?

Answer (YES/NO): NO